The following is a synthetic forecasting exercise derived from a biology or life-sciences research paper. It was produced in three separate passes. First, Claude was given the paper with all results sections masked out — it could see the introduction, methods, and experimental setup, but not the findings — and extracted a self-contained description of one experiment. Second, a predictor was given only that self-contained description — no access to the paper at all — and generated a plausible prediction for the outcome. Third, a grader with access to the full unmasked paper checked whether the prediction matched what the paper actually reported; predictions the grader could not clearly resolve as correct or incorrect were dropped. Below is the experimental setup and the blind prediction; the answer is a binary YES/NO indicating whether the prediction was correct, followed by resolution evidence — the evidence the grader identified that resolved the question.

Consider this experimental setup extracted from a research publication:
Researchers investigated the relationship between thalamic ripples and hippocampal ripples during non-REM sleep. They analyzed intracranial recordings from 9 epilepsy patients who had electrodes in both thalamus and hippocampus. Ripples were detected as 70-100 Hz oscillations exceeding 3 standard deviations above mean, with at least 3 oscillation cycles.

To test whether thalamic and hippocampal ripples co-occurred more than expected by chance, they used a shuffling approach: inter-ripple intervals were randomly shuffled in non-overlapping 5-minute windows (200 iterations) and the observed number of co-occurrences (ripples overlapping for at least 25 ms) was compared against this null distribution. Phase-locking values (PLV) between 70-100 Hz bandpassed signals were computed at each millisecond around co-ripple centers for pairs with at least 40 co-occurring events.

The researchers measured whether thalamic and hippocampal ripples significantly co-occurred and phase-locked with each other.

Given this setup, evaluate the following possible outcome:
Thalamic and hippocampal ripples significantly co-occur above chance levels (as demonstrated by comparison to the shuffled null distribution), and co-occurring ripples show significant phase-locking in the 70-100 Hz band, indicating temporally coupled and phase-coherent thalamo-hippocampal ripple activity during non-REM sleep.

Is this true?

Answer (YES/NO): NO